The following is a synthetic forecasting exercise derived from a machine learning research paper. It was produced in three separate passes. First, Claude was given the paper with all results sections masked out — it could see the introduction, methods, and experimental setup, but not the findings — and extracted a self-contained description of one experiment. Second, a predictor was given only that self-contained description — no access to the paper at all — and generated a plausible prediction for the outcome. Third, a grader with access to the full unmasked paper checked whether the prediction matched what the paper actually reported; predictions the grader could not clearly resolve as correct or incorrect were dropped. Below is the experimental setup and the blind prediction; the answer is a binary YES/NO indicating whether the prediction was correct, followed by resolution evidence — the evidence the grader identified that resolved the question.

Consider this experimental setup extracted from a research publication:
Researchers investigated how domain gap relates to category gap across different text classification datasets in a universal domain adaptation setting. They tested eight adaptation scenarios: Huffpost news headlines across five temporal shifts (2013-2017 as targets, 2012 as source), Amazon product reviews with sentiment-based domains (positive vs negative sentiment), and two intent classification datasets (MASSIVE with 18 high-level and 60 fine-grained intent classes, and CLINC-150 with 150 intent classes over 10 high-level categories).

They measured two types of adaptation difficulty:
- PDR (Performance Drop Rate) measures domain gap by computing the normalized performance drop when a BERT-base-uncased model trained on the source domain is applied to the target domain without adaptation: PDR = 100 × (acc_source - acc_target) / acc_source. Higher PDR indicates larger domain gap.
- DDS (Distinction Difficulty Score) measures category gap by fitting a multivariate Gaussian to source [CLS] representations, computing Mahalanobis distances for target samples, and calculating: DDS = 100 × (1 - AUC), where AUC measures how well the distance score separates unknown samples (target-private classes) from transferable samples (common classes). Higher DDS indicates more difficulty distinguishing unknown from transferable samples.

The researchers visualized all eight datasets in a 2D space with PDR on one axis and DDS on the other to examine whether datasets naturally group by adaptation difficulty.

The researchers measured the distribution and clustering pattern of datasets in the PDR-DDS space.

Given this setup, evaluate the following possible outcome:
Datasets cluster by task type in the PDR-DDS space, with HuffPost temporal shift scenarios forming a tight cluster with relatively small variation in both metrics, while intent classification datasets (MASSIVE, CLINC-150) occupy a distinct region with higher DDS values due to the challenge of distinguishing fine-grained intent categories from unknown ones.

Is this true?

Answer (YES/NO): NO